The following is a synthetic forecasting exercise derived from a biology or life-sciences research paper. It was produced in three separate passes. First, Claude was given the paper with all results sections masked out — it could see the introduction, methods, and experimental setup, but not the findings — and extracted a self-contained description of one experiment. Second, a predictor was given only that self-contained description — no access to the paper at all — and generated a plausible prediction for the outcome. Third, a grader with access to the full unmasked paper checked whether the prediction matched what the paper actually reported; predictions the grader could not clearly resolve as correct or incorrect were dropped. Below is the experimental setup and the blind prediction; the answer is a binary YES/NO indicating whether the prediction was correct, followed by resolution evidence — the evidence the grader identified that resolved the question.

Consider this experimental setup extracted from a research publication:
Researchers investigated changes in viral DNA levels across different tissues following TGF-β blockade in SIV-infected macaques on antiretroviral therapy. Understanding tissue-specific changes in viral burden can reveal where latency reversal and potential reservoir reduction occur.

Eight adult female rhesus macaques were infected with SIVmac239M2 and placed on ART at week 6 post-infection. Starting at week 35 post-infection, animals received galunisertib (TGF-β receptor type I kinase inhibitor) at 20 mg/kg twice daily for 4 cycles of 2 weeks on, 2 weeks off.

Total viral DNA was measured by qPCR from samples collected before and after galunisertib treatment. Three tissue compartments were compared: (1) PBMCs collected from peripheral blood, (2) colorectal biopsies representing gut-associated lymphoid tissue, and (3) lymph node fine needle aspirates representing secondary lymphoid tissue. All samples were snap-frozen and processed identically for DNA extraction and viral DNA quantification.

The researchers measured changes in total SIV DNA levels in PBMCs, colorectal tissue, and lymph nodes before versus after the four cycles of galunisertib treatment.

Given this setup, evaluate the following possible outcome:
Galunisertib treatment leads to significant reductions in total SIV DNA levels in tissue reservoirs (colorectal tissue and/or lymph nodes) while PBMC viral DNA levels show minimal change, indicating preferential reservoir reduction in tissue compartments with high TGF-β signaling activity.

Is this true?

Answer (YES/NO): NO